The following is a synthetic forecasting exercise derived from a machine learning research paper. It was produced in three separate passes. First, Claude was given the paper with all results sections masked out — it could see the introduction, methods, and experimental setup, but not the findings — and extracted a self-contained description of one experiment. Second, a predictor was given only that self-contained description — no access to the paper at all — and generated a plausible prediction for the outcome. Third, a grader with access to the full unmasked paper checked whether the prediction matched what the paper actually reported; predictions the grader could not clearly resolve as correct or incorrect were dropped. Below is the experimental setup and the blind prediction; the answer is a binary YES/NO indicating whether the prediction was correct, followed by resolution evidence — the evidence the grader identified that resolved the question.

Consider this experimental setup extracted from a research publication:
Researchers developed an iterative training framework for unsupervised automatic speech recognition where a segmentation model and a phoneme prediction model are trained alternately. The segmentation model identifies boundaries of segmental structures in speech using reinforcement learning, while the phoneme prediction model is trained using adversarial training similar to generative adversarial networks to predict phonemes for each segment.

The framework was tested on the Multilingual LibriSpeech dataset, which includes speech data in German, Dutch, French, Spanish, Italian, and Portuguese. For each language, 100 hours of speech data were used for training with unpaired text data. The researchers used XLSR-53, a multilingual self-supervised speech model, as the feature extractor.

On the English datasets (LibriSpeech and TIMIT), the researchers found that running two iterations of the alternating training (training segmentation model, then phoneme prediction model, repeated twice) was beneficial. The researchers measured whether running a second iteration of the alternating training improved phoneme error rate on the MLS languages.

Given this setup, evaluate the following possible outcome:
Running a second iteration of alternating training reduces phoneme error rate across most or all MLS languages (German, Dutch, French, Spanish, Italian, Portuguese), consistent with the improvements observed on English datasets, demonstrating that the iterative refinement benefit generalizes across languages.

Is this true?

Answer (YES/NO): NO